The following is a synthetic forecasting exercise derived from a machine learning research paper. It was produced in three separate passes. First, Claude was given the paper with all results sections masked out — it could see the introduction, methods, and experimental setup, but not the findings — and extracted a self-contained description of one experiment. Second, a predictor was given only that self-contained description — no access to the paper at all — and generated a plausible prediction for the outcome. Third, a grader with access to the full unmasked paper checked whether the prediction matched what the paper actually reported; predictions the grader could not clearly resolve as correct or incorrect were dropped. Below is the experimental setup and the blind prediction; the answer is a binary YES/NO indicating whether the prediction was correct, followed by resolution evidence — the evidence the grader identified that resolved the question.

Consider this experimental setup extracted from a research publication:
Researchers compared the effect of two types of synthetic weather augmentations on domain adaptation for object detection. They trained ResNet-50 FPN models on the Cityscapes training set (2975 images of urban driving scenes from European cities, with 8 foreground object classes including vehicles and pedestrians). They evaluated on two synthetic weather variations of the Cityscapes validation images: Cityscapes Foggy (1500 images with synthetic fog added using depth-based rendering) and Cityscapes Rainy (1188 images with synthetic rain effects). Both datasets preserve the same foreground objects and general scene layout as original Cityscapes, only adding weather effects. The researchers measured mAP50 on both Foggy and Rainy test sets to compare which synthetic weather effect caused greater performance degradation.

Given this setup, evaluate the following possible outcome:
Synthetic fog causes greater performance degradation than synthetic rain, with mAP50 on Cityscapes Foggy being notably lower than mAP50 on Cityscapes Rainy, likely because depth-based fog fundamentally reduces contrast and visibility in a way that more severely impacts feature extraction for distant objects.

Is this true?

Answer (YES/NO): YES